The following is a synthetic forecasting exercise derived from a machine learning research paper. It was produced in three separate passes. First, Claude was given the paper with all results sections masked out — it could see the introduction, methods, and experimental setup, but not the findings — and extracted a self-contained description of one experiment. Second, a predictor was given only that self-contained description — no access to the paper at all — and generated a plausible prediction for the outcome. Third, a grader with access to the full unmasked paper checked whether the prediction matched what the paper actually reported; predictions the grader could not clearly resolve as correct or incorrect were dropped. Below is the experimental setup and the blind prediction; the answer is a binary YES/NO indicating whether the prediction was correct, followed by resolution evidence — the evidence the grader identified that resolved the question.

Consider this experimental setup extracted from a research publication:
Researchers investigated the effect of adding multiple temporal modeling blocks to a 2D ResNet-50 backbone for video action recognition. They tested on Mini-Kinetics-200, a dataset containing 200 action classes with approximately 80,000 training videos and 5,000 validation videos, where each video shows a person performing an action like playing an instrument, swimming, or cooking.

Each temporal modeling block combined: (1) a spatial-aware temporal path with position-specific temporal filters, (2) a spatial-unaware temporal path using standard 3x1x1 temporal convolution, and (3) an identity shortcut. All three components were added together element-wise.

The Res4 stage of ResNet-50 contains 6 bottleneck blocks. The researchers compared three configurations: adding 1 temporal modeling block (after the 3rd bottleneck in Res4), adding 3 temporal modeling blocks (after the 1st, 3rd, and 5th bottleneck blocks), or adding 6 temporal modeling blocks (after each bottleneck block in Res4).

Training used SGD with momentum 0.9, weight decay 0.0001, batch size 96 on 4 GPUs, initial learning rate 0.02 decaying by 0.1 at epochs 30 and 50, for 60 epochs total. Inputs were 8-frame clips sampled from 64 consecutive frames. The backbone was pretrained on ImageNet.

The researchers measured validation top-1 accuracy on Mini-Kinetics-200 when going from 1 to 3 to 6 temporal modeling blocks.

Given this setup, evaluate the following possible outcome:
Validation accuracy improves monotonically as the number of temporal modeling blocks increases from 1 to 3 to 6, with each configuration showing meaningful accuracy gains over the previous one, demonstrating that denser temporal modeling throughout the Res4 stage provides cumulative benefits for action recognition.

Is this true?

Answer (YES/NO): NO